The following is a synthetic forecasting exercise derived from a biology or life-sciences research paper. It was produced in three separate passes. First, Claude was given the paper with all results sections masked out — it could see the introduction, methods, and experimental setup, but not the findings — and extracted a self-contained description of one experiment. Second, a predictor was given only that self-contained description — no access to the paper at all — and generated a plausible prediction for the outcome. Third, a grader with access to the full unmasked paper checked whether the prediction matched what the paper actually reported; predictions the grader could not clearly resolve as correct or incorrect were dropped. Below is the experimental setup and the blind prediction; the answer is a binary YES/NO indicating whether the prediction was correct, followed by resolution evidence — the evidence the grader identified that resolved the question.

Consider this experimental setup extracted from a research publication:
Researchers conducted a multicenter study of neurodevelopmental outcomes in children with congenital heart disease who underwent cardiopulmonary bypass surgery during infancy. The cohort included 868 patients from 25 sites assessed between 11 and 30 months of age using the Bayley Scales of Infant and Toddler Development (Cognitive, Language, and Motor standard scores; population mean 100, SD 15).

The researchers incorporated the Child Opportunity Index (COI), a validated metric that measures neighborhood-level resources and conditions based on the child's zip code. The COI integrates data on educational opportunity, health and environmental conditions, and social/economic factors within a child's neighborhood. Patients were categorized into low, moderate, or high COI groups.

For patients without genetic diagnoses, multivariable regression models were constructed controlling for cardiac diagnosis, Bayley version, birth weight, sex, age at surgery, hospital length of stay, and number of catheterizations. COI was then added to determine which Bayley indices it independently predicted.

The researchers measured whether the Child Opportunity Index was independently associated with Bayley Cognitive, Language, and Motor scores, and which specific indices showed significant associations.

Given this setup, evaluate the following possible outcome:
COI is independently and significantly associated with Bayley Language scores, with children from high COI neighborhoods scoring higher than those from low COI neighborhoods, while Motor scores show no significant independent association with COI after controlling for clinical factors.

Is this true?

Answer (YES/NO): NO